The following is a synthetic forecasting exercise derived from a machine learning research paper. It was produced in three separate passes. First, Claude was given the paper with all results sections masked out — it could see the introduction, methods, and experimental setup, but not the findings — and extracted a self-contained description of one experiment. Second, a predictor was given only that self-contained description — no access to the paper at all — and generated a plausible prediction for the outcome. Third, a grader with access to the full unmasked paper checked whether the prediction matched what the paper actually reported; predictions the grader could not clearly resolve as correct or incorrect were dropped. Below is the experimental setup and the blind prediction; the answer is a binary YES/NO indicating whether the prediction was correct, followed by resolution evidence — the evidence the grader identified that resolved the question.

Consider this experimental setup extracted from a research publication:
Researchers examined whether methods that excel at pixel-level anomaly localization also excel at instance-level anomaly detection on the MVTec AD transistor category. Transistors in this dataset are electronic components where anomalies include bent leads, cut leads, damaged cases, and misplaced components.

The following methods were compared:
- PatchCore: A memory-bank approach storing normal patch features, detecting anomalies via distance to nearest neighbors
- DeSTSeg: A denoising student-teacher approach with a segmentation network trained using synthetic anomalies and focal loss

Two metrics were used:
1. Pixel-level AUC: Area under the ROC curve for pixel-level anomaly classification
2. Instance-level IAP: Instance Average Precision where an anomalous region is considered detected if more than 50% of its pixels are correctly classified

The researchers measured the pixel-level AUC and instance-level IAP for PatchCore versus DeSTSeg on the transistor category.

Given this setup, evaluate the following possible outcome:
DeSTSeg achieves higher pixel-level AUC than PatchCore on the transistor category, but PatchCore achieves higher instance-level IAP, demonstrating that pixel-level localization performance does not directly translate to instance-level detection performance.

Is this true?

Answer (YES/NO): NO